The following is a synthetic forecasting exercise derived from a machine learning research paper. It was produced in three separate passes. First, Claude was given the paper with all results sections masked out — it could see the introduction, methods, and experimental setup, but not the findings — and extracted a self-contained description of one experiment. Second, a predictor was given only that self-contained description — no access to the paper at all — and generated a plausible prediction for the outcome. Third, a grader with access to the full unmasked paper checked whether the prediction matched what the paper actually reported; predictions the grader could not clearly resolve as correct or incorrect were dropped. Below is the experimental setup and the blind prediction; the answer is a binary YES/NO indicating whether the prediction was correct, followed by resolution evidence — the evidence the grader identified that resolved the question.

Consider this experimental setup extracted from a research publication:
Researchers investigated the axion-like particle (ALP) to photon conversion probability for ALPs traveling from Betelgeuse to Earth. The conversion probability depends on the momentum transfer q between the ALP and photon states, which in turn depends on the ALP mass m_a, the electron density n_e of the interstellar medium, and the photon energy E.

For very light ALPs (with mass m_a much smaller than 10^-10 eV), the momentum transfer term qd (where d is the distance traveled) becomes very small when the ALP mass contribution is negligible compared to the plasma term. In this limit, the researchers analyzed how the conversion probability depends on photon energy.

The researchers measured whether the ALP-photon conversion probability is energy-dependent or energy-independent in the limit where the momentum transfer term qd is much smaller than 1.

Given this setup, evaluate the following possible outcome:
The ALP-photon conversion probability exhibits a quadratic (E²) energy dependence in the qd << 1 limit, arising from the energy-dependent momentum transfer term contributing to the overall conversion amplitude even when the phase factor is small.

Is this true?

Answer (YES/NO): NO